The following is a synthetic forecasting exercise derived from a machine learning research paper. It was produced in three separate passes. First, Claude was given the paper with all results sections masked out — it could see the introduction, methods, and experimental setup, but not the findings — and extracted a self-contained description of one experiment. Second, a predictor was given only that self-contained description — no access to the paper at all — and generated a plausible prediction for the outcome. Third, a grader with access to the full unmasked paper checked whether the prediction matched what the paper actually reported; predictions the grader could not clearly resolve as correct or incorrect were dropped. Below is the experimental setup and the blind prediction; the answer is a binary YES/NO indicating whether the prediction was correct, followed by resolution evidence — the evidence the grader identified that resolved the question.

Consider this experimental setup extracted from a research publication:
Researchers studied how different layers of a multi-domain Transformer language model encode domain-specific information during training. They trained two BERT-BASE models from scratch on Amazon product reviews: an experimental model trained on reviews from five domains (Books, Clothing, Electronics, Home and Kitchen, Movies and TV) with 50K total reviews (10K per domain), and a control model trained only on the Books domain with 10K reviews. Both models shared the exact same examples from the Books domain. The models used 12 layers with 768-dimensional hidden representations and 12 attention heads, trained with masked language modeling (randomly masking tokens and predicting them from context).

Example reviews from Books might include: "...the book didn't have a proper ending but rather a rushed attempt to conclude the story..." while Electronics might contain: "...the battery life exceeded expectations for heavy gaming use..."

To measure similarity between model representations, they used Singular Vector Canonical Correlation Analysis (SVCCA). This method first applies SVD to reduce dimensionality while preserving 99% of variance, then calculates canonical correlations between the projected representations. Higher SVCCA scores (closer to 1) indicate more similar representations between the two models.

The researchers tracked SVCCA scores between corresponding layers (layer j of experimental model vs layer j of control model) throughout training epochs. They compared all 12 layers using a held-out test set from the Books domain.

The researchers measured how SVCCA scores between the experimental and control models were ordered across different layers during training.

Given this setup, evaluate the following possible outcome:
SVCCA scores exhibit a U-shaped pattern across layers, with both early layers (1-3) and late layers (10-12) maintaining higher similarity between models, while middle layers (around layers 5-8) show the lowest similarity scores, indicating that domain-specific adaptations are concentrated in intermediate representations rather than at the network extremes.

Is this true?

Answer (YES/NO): NO